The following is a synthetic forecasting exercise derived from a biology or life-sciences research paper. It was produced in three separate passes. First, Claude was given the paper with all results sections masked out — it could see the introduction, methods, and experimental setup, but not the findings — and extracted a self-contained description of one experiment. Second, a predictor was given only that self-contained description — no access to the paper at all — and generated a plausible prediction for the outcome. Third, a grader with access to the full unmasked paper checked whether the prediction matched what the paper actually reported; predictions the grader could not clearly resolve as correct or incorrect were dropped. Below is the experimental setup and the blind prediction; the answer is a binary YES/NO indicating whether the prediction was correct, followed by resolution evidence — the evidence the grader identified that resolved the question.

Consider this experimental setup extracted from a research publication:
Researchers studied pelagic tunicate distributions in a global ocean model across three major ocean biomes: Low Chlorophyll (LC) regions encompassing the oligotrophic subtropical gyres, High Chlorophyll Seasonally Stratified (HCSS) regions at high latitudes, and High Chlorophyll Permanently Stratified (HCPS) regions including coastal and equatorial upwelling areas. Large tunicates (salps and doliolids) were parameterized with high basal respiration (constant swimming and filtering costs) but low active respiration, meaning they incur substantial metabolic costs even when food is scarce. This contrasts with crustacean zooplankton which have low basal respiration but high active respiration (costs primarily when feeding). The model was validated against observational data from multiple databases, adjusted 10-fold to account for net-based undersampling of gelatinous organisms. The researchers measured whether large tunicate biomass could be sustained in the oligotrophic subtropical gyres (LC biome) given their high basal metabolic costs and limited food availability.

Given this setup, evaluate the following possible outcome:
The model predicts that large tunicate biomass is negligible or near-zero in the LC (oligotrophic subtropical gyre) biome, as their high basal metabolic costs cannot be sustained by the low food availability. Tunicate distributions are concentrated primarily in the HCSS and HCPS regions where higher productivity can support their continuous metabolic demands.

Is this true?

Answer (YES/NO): NO